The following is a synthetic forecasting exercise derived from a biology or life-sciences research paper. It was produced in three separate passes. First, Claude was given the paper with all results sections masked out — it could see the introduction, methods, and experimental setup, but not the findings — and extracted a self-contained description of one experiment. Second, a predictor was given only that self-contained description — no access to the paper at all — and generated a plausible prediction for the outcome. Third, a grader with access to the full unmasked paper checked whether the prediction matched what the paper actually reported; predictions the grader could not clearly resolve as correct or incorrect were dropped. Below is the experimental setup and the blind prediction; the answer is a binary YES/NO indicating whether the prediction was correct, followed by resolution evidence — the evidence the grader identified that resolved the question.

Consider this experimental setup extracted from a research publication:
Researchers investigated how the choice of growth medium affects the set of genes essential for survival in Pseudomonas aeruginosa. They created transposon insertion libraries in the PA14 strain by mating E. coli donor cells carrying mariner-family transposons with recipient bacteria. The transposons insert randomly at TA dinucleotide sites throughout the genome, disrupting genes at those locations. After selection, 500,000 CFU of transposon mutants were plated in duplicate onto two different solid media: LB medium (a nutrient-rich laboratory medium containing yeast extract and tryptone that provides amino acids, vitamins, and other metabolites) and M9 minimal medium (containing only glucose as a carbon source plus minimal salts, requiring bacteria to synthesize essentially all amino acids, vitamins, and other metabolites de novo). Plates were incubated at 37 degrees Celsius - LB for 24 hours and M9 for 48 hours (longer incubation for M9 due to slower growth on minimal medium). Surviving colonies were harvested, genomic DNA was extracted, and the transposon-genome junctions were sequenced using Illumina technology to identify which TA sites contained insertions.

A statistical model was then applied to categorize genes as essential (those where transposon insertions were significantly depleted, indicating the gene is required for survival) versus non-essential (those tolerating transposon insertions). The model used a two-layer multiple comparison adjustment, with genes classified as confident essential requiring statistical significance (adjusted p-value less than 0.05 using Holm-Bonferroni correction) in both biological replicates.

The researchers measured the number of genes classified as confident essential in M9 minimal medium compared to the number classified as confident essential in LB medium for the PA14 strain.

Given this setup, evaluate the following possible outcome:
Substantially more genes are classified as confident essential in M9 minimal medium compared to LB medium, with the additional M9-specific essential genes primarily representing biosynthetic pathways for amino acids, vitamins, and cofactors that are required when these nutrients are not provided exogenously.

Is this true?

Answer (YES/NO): YES